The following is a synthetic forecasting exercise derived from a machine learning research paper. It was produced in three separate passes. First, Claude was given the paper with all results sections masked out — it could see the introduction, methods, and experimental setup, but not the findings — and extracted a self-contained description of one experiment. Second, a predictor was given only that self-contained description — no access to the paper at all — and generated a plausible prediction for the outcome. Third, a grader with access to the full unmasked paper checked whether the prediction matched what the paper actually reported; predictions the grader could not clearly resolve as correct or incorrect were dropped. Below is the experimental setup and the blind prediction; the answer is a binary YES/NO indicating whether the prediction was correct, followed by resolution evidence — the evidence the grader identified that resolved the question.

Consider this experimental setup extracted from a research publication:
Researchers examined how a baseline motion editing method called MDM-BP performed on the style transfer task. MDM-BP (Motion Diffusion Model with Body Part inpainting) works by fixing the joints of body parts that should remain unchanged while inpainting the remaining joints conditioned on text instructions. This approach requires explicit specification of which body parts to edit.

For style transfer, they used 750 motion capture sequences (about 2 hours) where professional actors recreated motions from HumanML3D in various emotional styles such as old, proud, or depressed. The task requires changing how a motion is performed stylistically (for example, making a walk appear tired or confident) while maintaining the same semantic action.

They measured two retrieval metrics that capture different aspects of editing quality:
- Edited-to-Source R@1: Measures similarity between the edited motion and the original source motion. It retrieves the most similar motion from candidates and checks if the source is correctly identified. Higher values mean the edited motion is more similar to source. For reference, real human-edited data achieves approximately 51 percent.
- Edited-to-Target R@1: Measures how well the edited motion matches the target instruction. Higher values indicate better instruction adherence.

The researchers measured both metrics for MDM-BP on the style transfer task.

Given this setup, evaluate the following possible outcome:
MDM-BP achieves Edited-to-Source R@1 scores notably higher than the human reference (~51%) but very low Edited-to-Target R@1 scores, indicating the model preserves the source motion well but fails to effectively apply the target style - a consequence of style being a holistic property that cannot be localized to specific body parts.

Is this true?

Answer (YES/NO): YES